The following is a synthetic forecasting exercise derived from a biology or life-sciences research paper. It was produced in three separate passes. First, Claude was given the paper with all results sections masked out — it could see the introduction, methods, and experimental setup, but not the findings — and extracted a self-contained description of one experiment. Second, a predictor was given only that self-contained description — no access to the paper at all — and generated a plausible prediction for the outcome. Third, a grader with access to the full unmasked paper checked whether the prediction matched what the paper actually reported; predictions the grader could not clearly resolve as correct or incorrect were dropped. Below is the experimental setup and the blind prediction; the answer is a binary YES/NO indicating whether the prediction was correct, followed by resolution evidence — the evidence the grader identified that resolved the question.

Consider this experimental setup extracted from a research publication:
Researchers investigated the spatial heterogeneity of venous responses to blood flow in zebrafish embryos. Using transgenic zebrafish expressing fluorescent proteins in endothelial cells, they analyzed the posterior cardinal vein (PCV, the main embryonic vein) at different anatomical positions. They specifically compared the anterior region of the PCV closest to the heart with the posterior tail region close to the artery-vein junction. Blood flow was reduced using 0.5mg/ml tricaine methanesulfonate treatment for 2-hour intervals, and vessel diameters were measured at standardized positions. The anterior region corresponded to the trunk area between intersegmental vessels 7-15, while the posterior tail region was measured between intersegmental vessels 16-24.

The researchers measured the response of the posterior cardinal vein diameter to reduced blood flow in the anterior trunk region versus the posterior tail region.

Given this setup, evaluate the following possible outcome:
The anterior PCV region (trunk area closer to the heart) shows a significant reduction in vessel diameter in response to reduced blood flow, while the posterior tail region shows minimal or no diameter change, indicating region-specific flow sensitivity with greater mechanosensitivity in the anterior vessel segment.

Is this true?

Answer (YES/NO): NO